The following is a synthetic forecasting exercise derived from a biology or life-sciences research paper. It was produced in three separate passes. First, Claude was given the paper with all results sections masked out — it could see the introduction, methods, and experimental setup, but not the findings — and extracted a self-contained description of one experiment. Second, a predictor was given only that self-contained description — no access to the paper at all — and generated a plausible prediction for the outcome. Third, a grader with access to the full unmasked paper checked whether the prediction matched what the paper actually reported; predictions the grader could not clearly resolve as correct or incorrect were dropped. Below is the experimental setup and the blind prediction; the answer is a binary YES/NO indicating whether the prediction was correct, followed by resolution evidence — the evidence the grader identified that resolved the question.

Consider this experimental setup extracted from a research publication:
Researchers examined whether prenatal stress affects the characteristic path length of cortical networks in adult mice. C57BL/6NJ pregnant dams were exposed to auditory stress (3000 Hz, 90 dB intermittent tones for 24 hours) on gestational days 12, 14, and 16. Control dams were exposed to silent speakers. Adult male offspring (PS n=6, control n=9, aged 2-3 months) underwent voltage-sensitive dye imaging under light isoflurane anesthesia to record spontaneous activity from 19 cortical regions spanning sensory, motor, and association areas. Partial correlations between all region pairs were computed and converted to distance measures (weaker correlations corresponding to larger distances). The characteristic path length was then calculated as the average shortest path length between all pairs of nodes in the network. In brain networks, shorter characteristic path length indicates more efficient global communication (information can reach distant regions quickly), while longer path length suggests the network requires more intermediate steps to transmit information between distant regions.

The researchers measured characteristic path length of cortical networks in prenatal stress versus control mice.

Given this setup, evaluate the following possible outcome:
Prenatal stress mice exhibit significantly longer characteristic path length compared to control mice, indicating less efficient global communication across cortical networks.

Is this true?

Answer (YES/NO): YES